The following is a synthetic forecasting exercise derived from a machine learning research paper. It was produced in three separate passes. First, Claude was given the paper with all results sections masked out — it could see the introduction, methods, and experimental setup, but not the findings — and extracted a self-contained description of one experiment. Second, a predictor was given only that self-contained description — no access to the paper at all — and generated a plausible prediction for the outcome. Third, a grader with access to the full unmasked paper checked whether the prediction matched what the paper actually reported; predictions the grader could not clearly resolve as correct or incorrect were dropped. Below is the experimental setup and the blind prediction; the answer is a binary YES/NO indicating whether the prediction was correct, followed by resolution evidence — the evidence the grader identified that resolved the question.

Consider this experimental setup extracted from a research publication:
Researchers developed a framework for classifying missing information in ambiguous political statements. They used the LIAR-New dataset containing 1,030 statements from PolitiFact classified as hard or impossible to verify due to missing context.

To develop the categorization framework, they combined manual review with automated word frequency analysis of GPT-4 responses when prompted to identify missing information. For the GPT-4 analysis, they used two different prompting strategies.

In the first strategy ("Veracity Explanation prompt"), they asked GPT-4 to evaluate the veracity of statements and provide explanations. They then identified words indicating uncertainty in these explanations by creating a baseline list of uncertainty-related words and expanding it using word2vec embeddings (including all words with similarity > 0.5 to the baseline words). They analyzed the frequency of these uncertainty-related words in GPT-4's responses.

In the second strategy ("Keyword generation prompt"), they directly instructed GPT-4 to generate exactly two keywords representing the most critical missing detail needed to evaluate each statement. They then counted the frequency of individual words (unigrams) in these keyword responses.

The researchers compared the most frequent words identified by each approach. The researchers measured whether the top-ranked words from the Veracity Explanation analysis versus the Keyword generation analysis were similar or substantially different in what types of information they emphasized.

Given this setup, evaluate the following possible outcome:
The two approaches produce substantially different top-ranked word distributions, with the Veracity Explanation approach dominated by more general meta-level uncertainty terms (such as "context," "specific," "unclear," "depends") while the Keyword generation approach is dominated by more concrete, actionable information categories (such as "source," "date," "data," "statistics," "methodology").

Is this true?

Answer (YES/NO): NO